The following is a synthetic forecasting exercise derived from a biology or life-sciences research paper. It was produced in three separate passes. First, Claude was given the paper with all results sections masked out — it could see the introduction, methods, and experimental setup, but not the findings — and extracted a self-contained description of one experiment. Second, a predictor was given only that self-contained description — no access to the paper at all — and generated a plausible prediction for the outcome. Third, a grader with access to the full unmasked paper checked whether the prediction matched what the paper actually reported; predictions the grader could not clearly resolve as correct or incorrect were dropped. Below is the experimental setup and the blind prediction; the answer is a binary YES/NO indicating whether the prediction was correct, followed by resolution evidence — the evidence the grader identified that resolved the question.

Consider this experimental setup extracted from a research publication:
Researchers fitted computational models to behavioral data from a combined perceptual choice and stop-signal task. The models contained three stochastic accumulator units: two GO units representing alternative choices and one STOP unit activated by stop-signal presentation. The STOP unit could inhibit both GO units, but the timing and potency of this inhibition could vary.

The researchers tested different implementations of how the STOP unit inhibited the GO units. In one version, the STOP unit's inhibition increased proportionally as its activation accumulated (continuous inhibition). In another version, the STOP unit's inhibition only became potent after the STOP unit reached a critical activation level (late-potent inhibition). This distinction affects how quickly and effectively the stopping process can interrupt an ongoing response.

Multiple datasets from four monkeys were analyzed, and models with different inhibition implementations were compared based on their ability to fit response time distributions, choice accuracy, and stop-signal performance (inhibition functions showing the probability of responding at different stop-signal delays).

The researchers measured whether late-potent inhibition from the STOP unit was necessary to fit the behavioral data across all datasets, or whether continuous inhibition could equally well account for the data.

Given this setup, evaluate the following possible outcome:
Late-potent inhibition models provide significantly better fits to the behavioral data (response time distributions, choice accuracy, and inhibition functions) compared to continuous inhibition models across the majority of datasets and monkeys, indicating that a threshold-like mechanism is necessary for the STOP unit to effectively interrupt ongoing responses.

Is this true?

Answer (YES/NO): YES